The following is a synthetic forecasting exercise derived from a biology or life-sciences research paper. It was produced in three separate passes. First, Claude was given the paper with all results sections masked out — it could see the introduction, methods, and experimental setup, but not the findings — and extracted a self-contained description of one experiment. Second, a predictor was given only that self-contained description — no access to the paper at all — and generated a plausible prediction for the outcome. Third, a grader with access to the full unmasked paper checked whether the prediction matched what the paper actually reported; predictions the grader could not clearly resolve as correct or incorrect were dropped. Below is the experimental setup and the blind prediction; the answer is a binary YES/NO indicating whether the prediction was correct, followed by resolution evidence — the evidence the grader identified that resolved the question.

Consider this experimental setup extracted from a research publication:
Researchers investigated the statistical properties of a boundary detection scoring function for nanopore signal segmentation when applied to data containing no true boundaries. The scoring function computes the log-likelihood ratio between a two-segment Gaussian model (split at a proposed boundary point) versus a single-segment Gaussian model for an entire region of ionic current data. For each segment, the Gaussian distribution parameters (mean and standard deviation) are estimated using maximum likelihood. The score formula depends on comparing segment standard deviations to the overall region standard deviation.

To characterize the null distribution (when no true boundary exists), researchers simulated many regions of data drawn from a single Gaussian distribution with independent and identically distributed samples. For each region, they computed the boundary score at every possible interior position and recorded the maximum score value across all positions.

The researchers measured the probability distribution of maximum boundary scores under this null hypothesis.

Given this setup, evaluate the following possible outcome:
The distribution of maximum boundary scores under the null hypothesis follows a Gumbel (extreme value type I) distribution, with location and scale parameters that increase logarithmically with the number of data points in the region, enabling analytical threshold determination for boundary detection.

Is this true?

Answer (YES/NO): NO